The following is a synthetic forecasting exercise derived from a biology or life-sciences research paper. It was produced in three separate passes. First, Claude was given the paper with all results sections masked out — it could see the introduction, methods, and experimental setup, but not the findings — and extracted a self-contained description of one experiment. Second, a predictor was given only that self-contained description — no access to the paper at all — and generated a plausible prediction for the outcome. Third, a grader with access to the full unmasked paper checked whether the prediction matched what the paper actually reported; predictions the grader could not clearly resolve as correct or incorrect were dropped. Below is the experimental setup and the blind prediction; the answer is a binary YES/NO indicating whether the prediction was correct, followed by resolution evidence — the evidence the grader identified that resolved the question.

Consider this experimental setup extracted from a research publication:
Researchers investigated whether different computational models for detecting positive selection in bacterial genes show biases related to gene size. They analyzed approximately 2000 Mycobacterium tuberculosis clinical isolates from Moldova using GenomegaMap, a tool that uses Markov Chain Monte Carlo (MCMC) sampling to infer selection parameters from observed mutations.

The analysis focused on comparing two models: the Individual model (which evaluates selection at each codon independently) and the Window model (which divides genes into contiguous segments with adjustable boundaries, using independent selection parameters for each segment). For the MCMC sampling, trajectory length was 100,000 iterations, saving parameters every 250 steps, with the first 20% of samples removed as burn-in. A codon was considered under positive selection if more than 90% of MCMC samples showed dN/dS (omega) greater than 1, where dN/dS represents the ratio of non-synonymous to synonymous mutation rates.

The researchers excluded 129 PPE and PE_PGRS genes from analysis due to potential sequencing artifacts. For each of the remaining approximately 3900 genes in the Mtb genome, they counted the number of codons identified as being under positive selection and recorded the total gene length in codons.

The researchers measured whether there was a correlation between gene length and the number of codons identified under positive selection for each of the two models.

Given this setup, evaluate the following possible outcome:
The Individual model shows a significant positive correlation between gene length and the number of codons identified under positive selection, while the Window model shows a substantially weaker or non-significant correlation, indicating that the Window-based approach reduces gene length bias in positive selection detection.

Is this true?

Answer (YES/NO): YES